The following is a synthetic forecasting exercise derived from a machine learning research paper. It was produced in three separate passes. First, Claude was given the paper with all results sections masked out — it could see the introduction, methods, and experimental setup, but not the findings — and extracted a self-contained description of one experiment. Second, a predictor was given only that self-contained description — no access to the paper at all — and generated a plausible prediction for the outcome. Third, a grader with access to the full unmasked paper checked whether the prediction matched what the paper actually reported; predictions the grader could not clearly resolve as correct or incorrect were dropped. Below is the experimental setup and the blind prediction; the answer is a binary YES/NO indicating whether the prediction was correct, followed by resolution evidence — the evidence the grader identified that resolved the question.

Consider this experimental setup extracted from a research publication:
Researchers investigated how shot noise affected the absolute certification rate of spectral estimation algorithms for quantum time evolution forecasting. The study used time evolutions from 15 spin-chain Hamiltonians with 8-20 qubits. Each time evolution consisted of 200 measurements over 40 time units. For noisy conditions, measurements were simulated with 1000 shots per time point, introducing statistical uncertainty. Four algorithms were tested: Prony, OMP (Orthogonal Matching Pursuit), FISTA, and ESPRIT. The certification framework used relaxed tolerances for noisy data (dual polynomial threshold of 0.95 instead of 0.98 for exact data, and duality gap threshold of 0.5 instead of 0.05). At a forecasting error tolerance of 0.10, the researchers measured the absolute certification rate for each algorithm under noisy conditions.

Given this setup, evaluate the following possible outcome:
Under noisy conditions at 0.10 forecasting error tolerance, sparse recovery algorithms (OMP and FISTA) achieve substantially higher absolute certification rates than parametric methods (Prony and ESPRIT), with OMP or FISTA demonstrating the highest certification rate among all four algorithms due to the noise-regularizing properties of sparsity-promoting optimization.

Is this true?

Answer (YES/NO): NO